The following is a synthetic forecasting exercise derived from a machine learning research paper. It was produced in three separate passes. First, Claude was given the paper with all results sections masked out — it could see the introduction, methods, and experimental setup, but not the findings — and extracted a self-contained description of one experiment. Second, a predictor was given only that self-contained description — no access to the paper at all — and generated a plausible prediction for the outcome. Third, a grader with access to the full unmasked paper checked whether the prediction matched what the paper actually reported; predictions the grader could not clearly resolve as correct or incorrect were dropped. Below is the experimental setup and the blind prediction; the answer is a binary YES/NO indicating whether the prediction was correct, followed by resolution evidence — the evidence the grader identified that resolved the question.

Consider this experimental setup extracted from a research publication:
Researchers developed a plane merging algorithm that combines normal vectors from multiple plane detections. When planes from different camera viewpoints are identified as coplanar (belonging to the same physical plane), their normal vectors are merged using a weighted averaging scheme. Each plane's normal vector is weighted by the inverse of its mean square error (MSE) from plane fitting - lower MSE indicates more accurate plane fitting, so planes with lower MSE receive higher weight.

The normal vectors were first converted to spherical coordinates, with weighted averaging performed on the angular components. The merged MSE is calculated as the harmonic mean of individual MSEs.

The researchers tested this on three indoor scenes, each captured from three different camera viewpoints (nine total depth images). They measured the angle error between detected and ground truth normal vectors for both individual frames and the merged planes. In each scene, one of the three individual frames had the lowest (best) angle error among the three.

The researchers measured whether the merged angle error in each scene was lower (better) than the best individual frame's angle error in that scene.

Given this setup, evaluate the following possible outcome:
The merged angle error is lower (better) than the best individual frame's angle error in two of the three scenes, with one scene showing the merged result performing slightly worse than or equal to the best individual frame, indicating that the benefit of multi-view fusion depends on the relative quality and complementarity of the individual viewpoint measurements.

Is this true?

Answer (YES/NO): NO